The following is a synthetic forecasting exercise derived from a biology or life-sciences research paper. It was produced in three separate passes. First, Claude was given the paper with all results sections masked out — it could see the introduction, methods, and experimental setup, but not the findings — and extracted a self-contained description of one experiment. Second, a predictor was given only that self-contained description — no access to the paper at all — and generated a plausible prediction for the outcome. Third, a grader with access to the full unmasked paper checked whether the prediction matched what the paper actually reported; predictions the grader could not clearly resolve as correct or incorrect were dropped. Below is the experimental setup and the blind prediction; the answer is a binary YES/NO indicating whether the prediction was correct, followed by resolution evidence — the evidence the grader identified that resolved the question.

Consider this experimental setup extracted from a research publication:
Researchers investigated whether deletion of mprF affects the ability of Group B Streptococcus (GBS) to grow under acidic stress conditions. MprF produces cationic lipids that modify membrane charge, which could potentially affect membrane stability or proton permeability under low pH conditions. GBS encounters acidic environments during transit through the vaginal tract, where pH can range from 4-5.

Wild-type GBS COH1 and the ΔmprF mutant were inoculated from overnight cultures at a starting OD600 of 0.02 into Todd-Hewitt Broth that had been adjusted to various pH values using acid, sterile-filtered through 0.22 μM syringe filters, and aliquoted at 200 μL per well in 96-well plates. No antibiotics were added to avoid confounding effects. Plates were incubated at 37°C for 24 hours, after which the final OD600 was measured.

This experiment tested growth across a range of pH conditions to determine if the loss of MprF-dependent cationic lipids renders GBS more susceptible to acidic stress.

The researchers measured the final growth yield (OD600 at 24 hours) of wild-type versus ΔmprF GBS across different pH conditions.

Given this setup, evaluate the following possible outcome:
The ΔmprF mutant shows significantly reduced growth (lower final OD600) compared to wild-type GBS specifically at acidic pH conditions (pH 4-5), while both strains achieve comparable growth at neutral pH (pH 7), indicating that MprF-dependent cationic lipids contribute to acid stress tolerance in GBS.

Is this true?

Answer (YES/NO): YES